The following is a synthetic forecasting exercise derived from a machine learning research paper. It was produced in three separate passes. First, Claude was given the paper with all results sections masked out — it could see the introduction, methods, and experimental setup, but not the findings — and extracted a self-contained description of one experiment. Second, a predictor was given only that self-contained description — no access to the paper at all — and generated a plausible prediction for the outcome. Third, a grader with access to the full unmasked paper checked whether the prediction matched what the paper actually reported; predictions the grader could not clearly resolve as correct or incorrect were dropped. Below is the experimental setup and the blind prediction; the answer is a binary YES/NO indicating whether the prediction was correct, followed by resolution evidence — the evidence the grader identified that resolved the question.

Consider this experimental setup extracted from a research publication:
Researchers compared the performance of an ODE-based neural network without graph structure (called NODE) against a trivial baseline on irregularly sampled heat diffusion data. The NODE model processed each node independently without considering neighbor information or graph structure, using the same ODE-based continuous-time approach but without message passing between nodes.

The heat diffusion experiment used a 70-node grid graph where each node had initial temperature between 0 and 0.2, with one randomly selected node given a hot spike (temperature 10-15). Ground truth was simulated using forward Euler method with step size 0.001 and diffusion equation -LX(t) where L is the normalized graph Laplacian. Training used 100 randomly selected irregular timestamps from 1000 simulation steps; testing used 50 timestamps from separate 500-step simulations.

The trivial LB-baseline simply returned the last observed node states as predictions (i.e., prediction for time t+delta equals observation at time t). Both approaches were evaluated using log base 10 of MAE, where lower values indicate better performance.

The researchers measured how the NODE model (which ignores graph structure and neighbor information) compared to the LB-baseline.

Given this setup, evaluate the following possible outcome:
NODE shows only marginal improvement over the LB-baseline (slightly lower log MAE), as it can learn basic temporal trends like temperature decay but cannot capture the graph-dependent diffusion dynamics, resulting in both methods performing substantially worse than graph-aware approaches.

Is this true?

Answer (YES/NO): NO